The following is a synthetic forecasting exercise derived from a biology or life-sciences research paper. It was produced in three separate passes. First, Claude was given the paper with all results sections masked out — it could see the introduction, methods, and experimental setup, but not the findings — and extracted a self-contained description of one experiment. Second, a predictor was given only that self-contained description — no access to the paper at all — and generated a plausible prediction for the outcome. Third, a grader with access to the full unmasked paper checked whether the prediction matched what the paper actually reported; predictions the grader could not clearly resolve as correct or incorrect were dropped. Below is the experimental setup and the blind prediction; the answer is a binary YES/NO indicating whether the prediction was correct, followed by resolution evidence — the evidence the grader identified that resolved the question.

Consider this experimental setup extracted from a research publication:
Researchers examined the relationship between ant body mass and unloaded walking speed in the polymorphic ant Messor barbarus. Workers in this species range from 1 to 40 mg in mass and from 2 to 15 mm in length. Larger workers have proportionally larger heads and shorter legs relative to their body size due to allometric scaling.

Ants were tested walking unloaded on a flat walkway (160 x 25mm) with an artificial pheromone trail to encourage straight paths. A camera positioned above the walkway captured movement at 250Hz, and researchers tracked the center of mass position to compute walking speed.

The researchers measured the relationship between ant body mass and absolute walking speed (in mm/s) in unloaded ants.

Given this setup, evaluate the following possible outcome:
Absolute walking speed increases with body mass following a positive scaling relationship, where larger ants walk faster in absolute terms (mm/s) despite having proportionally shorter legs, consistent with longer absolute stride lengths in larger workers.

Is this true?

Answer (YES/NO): NO